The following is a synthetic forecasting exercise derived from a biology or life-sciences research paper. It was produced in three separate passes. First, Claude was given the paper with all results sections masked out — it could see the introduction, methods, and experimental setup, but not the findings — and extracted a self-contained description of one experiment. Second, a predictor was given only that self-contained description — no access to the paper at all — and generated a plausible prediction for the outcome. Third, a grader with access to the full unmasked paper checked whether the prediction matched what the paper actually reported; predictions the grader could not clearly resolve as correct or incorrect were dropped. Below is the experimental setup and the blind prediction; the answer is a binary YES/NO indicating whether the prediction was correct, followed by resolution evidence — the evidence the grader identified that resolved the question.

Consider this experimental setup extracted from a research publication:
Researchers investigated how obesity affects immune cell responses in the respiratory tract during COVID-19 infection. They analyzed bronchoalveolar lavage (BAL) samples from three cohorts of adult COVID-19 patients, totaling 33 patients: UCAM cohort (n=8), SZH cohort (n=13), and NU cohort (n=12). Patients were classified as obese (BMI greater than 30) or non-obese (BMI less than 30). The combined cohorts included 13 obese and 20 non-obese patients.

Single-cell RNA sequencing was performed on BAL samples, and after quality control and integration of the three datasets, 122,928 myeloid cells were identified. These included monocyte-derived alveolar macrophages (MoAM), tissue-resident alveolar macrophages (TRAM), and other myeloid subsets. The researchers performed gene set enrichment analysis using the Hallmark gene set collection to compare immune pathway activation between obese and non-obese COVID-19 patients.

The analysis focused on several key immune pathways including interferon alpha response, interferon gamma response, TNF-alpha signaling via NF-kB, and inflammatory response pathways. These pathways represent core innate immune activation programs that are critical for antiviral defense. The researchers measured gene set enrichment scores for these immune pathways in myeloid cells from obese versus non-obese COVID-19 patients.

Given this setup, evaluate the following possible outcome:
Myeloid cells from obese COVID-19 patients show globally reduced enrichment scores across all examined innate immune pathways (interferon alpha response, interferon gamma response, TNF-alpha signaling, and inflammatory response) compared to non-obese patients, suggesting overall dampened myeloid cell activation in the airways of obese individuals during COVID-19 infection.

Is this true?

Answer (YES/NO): YES